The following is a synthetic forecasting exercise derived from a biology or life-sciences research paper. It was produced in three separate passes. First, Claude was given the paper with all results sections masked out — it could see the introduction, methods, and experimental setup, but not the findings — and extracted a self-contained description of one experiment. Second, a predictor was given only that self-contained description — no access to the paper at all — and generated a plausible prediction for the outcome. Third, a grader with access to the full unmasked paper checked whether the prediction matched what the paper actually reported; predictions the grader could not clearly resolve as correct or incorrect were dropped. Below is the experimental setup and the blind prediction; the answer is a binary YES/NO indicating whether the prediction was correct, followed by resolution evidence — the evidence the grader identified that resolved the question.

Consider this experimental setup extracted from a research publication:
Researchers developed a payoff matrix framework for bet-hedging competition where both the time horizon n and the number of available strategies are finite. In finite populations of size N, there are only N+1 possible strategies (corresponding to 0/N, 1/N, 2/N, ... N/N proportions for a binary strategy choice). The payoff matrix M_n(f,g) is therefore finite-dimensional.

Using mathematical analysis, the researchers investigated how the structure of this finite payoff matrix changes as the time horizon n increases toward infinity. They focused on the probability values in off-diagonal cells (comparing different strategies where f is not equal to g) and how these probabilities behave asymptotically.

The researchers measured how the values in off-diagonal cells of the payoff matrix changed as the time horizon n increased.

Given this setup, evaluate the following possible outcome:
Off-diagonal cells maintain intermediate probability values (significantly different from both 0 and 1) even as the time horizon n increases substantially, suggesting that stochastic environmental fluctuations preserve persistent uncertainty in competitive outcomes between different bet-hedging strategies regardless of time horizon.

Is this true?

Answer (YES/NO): NO